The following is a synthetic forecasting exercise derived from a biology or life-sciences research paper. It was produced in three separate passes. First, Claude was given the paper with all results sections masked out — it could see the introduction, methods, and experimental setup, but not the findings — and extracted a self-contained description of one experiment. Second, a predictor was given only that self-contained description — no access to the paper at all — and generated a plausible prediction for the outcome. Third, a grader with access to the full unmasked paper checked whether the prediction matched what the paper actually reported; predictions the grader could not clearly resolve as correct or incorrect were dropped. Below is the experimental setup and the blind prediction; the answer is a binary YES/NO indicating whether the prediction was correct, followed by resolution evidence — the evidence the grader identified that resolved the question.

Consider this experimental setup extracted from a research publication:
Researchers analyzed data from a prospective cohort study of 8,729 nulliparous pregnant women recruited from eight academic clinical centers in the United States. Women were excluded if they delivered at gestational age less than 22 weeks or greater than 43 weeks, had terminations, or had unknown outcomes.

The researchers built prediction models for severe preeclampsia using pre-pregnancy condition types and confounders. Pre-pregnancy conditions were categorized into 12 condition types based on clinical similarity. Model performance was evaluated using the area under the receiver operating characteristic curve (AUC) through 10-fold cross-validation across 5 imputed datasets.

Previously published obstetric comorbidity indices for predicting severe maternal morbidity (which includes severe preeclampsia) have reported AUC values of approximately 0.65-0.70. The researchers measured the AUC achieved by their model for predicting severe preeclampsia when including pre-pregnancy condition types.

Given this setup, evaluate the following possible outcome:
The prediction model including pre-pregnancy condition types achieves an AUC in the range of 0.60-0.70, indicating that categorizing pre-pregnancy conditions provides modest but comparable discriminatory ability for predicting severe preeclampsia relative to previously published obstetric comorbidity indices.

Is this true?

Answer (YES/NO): YES